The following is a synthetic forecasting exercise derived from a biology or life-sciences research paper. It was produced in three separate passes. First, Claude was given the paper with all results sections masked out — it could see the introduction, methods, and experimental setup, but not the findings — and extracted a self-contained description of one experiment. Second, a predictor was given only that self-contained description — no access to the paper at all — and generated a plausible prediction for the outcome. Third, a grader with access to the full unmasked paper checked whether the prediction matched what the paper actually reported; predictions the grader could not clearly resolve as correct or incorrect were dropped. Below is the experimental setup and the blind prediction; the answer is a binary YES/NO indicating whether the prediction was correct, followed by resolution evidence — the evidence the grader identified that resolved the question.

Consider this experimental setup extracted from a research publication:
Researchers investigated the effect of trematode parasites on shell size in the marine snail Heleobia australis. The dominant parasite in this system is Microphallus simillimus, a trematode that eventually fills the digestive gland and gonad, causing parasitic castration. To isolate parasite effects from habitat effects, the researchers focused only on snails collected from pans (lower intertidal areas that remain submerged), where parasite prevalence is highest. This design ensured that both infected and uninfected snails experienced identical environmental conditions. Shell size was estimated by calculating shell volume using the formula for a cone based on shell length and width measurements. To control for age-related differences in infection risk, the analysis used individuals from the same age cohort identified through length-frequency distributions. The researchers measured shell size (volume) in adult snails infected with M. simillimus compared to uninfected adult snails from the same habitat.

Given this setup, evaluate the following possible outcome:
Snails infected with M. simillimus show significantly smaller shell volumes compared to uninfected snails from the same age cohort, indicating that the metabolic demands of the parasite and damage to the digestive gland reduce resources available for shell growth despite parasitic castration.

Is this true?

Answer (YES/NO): YES